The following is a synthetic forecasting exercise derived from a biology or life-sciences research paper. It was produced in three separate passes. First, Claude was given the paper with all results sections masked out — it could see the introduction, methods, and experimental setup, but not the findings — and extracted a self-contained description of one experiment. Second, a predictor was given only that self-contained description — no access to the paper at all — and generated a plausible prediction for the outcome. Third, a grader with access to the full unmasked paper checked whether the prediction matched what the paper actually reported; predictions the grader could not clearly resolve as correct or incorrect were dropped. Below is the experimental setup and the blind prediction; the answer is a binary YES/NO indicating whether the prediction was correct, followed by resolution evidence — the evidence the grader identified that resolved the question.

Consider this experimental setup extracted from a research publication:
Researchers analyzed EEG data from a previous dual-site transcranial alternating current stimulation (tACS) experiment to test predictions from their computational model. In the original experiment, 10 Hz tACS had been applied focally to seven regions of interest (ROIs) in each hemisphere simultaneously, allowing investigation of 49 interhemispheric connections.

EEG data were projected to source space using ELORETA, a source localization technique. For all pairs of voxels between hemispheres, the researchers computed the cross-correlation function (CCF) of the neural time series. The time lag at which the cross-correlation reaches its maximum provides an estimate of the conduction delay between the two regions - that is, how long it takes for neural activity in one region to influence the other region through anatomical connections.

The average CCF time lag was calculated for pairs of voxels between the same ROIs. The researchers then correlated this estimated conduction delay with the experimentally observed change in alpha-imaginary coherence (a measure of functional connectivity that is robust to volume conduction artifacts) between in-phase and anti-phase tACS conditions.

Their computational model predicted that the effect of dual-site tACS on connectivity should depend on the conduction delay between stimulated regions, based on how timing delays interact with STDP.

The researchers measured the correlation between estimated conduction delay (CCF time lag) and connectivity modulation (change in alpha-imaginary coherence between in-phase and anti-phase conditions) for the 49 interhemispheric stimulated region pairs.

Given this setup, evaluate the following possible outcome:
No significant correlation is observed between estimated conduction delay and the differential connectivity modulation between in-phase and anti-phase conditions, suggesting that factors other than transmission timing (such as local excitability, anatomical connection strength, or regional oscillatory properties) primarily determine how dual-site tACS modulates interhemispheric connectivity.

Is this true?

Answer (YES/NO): NO